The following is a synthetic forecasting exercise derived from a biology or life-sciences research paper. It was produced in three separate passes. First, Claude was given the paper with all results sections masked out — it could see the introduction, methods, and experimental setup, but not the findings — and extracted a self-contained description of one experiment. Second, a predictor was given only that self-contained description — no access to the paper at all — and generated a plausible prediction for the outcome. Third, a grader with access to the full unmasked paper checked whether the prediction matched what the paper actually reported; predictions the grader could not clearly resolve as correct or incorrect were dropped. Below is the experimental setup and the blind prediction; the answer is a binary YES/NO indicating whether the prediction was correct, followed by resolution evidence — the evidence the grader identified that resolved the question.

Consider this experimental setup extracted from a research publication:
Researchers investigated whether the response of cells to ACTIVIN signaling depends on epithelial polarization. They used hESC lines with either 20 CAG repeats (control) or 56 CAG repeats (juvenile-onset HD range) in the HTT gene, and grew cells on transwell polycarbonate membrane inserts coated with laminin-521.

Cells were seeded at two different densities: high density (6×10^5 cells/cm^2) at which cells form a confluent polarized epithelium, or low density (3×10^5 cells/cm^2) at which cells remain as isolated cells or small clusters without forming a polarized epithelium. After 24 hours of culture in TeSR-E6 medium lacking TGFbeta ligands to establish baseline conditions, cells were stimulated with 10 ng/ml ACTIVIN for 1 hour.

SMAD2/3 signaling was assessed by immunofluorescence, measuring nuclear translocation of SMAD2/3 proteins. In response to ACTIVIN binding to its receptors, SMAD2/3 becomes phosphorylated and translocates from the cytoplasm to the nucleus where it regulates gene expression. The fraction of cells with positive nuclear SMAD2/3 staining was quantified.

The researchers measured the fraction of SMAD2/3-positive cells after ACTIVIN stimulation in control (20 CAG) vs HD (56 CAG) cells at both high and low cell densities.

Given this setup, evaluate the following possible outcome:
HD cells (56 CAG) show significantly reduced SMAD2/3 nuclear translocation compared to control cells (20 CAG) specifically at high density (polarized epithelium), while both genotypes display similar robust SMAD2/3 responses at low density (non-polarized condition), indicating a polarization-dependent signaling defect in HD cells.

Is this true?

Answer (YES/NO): NO